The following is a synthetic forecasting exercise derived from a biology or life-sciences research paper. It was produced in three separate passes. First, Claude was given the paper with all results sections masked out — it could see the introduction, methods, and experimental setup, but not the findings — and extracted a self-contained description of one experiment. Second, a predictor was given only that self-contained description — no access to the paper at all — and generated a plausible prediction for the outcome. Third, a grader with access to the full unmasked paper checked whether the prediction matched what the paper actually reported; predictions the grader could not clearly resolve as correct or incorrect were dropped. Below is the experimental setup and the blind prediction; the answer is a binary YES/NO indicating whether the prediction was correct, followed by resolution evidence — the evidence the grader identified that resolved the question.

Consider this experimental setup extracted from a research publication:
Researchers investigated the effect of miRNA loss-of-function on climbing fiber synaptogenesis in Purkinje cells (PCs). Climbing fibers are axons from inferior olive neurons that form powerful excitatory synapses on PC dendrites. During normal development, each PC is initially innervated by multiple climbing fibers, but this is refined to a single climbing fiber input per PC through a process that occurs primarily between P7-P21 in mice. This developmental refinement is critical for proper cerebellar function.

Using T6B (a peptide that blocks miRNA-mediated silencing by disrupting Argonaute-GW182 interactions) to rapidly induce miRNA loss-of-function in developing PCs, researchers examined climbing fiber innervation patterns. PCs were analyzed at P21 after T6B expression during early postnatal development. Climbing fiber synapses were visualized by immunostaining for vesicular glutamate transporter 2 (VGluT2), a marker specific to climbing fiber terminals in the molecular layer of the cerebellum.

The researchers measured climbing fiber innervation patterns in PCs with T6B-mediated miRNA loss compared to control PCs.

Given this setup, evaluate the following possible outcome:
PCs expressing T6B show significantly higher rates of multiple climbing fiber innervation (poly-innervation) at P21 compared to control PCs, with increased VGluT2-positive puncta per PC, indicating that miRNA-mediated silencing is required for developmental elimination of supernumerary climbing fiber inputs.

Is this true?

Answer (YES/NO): NO